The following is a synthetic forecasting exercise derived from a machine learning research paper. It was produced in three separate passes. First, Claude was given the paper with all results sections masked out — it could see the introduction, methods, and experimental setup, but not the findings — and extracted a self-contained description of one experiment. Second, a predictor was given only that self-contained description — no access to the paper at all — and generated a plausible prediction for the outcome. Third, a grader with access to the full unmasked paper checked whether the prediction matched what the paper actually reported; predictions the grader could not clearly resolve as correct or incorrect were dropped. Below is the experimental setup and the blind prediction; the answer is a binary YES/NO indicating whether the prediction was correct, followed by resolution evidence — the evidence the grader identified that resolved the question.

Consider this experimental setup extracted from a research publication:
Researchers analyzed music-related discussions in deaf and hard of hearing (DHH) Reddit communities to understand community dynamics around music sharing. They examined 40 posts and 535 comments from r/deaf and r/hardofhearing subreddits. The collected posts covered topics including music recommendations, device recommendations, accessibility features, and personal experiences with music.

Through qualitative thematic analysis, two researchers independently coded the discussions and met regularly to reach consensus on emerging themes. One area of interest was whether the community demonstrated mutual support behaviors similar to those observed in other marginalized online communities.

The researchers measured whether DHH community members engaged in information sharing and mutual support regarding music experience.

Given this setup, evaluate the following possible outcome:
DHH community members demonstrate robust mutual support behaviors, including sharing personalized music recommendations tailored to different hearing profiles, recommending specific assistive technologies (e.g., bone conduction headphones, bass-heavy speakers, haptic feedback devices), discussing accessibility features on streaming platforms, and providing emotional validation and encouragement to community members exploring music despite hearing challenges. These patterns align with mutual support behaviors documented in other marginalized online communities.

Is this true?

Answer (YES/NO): YES